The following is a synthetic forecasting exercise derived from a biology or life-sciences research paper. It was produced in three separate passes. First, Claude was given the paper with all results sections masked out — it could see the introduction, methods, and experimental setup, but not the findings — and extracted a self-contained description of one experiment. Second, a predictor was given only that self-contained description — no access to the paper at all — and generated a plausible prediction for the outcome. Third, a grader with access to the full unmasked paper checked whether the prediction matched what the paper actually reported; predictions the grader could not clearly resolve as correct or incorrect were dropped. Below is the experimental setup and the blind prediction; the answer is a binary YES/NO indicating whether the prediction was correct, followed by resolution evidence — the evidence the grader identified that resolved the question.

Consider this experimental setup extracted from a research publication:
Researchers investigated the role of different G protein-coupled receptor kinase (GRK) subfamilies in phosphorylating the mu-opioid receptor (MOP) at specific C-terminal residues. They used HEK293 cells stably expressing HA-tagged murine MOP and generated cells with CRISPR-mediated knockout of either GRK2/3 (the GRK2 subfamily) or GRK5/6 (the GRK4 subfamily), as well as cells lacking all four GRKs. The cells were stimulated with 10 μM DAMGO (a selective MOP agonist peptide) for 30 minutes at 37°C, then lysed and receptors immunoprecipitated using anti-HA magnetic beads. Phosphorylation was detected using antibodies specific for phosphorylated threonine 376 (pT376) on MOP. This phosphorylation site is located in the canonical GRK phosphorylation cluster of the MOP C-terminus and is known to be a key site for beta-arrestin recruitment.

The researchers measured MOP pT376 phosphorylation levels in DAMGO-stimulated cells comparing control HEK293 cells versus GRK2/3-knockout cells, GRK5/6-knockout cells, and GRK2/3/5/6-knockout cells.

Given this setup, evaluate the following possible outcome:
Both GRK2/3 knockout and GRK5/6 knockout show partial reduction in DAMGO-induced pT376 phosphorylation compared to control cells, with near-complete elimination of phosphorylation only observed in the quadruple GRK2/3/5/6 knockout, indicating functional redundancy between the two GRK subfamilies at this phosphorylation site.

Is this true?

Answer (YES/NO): NO